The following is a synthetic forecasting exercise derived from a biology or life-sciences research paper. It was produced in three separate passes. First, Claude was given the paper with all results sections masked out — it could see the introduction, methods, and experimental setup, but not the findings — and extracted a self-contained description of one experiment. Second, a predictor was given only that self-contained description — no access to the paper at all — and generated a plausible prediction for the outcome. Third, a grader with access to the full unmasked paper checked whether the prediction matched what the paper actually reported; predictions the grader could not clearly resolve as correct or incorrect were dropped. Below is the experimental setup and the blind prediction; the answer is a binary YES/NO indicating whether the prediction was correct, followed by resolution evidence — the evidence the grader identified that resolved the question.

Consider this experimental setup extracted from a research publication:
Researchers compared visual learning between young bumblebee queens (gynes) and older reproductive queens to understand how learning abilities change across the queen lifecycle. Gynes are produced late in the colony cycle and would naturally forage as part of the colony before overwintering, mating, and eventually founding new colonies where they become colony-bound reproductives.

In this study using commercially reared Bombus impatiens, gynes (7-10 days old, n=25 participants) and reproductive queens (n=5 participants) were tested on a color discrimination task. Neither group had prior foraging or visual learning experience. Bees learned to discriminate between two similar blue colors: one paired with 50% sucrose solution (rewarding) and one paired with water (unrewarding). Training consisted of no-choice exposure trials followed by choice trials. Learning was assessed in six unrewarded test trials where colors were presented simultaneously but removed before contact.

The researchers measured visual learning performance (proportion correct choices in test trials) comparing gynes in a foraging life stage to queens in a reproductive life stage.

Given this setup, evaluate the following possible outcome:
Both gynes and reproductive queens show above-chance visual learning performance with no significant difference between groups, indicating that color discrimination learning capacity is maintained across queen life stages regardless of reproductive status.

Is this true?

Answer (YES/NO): YES